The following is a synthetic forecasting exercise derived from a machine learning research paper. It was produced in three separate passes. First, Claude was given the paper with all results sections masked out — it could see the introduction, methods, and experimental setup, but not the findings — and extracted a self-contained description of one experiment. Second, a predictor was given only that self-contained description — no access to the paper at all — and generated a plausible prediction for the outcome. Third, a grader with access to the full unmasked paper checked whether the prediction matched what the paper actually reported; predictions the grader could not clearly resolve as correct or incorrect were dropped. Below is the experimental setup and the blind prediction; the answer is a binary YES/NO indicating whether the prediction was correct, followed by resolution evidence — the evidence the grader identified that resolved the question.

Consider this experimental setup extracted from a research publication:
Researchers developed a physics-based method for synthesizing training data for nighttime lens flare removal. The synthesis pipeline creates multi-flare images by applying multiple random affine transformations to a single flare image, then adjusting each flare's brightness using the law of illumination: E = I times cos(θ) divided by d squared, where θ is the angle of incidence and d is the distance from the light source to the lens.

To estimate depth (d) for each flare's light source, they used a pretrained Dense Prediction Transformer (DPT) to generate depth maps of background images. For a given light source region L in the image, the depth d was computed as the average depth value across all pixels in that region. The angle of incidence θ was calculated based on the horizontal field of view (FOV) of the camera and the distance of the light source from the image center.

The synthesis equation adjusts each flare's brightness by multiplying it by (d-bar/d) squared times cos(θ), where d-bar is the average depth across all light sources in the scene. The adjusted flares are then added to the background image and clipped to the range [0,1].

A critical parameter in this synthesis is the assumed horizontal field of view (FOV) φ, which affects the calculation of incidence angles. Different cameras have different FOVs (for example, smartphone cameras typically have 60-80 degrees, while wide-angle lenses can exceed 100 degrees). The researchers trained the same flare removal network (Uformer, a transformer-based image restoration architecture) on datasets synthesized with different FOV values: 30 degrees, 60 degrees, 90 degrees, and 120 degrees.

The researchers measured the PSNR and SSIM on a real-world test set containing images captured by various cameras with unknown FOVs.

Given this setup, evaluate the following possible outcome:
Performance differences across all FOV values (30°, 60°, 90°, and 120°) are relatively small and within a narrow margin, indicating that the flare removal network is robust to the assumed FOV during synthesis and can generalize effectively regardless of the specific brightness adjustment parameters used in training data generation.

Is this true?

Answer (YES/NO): YES